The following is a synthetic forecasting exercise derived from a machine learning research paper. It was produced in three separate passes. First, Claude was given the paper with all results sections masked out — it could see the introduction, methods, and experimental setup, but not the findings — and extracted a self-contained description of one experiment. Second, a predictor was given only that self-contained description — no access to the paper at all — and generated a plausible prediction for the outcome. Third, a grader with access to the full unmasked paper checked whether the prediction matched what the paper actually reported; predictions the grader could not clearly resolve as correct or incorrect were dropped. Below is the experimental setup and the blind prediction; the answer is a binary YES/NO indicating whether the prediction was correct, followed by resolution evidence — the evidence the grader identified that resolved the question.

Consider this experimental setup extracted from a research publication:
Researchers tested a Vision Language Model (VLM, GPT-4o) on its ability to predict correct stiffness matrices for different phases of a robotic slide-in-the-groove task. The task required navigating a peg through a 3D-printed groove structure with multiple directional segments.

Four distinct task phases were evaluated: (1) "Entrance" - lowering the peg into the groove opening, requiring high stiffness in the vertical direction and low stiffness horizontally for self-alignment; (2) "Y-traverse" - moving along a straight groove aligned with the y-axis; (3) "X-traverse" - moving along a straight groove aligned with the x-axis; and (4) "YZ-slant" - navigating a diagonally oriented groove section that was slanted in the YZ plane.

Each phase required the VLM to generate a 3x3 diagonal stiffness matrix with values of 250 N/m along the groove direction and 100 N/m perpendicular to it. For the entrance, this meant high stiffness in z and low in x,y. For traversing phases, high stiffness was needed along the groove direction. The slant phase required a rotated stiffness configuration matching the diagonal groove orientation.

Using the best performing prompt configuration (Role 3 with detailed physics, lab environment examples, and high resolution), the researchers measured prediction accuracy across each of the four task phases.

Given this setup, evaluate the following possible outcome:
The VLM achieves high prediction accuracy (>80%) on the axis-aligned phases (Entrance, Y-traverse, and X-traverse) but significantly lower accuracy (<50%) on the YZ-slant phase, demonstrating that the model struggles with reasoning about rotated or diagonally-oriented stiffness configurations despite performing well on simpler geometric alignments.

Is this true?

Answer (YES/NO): YES